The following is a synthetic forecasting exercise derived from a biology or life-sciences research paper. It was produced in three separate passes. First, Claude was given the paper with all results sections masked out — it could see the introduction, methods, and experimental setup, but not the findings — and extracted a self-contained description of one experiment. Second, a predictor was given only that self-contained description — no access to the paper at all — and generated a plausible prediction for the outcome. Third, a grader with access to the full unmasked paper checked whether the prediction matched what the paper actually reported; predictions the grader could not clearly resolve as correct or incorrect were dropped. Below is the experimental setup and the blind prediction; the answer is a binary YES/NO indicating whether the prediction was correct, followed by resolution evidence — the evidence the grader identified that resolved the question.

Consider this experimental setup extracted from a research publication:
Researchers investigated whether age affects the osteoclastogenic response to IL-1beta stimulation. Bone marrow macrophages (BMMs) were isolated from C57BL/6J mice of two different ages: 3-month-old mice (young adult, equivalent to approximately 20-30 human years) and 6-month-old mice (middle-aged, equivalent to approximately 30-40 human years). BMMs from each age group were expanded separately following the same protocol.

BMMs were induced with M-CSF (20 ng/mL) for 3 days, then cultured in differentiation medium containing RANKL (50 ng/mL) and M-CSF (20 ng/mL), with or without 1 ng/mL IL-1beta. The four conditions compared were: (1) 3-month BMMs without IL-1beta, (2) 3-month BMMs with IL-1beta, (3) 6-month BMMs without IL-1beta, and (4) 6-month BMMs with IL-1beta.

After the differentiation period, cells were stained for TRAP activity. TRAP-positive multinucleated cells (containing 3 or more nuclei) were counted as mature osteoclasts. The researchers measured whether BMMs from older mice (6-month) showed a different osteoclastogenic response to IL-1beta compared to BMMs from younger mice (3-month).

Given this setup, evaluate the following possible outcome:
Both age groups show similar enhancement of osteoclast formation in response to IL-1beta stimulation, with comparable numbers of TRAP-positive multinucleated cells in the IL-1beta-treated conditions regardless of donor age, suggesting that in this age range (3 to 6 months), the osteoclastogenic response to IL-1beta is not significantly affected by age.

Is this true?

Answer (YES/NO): NO